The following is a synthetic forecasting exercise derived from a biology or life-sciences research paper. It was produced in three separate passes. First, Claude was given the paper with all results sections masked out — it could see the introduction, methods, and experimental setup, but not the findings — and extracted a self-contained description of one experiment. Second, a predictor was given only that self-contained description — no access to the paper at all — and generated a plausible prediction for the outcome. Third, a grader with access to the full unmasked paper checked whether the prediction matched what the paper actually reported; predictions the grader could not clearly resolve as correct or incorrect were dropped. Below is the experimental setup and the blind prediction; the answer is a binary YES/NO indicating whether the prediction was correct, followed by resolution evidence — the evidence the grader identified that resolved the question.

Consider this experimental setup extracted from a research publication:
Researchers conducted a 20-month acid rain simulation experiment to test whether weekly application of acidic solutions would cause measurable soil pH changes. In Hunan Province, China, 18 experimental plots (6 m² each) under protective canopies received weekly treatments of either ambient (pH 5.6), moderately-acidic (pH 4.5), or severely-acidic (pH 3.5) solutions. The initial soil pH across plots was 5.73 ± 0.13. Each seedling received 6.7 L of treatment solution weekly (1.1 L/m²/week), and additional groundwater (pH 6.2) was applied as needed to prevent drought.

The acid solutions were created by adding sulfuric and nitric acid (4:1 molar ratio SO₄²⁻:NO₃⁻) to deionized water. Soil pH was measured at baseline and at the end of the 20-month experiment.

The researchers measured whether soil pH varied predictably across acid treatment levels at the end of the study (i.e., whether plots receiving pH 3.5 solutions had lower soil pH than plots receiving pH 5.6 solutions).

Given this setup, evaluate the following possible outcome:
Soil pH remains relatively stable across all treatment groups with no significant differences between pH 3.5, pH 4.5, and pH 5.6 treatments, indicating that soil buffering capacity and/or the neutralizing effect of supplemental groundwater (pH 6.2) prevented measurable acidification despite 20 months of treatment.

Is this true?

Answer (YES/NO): YES